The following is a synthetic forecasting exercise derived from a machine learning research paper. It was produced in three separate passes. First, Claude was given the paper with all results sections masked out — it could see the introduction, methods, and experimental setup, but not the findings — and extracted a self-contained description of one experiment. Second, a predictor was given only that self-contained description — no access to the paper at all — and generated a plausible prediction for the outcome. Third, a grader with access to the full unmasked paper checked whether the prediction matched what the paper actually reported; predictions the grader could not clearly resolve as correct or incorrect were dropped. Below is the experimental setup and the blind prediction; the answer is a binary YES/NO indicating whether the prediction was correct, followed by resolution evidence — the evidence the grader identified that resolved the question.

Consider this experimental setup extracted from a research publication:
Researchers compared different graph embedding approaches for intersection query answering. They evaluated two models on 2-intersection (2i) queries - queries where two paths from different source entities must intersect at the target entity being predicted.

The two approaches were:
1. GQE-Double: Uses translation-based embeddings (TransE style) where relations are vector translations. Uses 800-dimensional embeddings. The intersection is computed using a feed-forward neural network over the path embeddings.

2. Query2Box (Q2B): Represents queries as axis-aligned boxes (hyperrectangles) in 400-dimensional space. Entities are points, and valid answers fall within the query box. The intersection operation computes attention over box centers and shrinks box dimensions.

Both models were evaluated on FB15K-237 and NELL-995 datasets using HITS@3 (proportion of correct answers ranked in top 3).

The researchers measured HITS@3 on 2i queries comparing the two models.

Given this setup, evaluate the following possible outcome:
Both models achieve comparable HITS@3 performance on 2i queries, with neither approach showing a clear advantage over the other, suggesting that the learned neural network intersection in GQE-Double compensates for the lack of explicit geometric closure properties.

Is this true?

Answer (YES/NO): NO